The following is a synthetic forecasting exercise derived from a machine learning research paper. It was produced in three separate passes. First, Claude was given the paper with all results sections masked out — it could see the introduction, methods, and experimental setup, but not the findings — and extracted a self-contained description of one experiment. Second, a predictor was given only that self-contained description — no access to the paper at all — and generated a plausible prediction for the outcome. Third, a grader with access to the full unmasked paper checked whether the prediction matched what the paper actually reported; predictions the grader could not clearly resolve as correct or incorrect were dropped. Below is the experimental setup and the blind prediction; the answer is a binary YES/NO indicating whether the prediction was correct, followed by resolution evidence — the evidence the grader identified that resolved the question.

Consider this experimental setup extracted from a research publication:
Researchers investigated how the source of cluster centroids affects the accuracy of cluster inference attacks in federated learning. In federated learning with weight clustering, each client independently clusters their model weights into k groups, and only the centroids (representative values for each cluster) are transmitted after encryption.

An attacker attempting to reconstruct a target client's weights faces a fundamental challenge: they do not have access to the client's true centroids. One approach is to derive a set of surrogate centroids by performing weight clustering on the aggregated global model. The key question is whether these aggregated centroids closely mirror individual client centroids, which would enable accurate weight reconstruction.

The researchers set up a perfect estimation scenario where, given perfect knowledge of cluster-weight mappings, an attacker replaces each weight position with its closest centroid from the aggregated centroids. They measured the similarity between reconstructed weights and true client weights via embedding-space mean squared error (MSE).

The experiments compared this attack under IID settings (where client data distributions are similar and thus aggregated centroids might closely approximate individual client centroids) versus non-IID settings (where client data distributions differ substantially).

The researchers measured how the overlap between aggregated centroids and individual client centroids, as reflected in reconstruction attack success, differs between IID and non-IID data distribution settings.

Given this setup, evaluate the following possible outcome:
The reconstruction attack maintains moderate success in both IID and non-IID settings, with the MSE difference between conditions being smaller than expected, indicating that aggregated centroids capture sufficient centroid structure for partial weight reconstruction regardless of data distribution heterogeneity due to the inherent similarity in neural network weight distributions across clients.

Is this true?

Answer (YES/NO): NO